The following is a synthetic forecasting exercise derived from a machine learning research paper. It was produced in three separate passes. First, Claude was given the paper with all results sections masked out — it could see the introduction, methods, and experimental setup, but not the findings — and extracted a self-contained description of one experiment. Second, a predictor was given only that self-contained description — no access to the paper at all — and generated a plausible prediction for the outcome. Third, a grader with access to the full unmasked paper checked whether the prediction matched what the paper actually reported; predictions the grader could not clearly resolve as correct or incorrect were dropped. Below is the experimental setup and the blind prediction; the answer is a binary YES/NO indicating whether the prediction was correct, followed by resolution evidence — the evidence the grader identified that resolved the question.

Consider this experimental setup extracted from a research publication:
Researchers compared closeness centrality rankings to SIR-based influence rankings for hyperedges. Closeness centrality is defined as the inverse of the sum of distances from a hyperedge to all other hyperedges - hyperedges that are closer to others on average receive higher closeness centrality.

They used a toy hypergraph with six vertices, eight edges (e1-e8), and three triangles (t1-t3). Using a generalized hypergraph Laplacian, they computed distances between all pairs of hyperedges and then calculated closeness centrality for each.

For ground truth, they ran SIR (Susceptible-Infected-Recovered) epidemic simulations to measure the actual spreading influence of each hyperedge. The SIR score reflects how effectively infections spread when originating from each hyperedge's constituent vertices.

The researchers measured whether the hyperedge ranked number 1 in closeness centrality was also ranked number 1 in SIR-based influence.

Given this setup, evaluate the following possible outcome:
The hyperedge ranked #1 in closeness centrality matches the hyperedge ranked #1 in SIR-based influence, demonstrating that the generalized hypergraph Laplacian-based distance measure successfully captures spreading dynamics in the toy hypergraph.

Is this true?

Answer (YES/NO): YES